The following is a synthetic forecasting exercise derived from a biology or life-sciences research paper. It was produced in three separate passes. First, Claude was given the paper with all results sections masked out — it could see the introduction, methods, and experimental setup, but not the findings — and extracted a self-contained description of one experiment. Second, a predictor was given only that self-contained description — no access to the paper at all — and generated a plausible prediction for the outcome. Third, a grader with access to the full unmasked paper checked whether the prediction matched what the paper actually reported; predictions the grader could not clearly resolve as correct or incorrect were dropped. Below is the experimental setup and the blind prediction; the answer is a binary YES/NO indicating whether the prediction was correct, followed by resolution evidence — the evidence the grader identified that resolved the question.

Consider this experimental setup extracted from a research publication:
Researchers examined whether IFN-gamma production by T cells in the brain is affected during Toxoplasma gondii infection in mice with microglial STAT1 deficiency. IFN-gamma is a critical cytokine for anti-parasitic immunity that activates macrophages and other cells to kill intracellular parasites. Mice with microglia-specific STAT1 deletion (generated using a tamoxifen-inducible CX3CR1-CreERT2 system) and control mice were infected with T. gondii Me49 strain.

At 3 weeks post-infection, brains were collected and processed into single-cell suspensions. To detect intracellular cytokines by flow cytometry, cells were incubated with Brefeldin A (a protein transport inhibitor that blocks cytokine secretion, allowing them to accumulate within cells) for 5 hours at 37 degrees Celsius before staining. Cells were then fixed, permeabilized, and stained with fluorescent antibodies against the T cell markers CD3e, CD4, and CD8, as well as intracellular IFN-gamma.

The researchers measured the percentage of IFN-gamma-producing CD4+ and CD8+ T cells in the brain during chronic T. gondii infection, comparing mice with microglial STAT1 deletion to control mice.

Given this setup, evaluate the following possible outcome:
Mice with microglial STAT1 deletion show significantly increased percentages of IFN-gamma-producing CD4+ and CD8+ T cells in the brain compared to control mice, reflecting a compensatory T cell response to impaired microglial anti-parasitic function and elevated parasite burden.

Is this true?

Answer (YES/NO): YES